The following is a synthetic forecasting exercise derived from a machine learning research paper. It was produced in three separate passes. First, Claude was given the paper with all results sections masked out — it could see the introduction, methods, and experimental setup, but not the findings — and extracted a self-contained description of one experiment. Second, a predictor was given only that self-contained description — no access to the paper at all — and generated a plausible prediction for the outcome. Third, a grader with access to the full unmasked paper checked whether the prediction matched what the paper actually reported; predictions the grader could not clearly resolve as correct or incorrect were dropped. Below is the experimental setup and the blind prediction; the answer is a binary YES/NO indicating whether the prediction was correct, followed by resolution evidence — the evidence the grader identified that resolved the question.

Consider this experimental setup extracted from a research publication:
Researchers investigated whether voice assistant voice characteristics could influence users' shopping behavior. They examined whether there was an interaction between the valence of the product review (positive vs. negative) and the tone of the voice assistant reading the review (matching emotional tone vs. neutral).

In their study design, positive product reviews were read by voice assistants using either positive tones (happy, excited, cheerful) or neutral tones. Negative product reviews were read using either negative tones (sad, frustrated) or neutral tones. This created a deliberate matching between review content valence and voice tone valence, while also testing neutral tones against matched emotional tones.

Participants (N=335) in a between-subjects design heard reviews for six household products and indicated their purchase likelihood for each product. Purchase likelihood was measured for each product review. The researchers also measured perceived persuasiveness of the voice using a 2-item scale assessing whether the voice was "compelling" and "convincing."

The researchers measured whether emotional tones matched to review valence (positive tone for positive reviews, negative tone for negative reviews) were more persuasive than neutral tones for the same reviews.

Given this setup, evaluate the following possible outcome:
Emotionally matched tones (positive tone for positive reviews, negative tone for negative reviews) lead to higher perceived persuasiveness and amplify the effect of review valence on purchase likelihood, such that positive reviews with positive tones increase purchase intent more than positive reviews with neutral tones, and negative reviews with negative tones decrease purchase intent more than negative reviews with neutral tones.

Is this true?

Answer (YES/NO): NO